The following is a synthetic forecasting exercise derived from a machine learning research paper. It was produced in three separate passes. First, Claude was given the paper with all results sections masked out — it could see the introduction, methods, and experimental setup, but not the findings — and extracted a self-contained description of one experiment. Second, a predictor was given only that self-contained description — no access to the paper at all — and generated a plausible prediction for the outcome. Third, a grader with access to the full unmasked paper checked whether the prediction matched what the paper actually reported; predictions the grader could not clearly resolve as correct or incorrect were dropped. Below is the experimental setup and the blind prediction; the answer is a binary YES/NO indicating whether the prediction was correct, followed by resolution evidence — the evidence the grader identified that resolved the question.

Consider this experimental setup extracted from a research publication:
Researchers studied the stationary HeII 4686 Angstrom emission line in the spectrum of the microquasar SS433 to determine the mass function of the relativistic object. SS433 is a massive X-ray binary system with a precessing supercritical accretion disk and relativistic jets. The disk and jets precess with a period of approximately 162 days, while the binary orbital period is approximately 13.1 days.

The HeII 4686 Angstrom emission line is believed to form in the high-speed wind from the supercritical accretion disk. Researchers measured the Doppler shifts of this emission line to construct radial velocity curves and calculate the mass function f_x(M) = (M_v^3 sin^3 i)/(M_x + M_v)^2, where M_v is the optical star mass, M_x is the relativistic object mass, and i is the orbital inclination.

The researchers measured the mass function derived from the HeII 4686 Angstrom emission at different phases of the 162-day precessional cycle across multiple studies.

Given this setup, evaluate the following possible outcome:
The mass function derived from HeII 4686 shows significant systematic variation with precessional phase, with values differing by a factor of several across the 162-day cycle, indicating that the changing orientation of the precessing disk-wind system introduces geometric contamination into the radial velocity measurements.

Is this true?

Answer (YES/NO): YES